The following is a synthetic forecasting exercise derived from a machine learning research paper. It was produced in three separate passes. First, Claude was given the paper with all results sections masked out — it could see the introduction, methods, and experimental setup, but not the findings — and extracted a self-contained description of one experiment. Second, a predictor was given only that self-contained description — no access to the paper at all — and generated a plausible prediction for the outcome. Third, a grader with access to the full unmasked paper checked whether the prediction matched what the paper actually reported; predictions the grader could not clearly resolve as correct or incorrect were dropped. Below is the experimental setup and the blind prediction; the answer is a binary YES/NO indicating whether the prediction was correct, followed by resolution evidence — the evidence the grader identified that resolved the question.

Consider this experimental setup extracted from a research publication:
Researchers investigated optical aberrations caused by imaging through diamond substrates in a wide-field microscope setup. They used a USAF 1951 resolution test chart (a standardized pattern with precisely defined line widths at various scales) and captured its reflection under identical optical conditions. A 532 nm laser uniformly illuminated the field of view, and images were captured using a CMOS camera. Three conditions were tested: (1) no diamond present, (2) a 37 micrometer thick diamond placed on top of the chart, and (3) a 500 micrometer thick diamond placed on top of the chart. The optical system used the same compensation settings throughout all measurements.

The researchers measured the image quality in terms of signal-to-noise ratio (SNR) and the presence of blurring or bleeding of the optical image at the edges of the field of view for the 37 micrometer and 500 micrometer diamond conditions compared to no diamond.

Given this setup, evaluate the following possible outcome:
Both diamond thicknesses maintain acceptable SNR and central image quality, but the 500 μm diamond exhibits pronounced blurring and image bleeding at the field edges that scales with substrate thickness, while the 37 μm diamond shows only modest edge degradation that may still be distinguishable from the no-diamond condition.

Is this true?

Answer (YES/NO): YES